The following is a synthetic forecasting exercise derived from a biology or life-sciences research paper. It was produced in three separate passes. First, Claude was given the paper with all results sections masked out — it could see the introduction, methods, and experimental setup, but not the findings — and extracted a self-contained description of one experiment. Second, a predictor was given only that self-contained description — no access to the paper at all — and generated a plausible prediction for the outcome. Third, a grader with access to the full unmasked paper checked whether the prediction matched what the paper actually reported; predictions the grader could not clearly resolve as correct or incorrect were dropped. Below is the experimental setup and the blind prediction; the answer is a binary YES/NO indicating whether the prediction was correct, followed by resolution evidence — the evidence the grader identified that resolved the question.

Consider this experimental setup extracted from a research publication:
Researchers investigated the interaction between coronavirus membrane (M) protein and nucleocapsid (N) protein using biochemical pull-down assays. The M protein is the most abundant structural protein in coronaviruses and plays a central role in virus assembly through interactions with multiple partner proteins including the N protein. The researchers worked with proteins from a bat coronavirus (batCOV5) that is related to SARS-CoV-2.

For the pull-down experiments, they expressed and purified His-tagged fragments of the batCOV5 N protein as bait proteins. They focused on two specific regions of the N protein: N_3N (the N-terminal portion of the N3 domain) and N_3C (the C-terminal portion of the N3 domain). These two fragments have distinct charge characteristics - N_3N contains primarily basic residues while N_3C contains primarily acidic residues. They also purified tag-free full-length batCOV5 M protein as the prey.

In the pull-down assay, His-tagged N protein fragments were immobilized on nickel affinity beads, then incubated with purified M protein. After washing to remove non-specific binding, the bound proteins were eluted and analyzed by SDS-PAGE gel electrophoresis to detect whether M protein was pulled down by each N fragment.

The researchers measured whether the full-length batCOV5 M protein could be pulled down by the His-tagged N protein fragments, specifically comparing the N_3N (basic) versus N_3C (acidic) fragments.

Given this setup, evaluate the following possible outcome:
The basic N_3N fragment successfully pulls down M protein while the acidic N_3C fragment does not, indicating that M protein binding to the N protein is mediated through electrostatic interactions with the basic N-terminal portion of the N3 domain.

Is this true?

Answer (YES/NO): NO